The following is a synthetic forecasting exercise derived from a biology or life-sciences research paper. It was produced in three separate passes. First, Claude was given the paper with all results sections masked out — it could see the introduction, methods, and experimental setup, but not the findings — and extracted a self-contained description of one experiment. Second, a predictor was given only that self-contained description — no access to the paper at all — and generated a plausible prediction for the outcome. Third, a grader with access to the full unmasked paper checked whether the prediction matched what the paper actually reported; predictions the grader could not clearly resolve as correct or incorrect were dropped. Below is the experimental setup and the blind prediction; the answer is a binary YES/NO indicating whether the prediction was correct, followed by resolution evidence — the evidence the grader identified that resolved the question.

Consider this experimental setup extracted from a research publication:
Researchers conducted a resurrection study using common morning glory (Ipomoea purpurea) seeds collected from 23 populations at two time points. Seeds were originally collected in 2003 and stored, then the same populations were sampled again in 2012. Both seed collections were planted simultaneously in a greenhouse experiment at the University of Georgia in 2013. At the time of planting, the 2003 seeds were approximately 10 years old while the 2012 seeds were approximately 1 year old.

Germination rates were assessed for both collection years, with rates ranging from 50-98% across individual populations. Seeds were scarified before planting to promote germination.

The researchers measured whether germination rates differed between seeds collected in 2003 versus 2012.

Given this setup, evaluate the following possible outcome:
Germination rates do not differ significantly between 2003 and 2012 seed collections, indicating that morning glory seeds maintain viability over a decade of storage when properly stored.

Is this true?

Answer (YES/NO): NO